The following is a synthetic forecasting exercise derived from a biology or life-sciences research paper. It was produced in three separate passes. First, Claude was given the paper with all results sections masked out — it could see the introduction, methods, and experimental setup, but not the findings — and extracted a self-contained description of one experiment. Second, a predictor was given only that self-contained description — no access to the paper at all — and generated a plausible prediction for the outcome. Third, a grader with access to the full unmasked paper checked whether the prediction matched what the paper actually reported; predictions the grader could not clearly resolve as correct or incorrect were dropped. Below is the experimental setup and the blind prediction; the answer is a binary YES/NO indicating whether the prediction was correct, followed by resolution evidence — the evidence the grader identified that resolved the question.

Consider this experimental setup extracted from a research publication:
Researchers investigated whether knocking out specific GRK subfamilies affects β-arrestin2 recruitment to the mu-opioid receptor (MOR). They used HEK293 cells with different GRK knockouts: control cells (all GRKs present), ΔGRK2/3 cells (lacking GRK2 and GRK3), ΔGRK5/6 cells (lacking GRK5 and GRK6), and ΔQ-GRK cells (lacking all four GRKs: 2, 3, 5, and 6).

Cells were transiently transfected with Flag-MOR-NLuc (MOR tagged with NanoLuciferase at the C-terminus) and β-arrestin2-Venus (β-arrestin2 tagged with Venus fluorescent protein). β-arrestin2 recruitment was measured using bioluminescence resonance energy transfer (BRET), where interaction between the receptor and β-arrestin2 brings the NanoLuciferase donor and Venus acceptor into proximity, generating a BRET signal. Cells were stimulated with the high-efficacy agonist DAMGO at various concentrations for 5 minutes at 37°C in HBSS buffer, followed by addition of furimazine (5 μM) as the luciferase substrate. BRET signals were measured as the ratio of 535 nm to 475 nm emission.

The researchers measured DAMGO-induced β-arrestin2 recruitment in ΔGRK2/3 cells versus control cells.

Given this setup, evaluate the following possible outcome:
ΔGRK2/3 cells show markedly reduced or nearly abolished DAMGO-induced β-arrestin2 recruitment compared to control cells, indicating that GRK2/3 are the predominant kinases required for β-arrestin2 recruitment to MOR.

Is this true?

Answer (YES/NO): YES